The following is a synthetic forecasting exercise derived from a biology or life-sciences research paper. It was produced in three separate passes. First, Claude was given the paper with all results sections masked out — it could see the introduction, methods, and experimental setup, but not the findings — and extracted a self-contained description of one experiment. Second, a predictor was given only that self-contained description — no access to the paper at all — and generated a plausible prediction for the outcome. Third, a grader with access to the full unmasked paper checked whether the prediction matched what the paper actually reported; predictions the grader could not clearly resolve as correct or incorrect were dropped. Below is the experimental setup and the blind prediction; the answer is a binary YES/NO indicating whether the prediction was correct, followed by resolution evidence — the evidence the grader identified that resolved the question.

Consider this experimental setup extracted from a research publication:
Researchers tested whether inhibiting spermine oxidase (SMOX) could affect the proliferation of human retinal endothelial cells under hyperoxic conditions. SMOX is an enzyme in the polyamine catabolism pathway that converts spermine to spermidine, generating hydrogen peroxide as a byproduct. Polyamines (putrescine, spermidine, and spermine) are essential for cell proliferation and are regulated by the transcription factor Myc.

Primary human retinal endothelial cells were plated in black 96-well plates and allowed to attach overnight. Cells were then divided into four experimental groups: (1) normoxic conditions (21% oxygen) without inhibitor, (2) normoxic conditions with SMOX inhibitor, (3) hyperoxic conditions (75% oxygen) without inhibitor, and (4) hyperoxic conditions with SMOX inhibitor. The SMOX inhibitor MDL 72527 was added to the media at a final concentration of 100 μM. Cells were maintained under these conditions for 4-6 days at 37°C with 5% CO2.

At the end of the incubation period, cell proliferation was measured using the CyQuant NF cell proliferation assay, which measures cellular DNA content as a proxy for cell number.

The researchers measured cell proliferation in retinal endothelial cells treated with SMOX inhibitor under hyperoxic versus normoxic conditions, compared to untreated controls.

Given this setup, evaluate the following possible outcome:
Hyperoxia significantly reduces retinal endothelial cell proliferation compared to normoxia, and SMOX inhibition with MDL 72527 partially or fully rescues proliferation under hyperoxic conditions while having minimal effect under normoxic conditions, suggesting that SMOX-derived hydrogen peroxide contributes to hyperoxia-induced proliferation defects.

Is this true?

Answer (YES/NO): NO